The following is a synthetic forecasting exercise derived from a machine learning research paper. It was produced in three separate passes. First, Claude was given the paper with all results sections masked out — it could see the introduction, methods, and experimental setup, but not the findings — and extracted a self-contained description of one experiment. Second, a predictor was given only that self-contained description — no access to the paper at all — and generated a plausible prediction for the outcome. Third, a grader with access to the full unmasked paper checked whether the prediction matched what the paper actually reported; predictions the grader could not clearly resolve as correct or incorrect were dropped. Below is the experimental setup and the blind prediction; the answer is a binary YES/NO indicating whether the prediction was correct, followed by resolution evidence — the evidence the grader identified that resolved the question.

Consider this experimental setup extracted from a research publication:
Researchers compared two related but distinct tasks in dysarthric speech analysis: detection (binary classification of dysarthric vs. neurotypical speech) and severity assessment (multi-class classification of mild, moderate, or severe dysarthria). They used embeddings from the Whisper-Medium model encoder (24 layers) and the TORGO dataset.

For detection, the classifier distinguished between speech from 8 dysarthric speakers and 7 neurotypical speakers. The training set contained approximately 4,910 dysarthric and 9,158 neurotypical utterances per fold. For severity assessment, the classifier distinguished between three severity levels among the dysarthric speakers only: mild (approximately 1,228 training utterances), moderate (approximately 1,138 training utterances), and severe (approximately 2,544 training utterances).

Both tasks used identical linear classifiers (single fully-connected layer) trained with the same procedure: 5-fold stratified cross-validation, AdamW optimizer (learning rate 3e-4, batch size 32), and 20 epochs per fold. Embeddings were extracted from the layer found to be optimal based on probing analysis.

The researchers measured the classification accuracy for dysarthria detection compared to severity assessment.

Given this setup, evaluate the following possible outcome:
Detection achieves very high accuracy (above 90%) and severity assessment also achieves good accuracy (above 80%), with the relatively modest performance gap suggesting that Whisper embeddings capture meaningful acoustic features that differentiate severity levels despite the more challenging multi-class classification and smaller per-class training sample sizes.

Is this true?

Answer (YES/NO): YES